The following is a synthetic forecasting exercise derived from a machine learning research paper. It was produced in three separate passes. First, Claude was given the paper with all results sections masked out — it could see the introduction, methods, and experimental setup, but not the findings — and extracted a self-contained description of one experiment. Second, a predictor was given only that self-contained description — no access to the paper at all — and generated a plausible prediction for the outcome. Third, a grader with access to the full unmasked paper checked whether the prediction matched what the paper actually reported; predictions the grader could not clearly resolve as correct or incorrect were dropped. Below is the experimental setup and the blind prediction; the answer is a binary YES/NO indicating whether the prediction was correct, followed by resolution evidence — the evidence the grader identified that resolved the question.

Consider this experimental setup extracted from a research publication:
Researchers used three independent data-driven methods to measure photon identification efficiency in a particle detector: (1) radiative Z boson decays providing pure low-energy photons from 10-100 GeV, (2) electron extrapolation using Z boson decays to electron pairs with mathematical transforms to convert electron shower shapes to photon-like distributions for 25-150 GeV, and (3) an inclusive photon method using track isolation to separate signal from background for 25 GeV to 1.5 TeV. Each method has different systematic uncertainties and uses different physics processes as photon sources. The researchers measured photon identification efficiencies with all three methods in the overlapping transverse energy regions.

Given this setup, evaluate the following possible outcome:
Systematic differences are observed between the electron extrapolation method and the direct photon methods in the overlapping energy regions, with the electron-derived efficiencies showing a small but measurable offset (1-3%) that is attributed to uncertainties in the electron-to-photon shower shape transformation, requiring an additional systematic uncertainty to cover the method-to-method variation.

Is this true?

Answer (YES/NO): NO